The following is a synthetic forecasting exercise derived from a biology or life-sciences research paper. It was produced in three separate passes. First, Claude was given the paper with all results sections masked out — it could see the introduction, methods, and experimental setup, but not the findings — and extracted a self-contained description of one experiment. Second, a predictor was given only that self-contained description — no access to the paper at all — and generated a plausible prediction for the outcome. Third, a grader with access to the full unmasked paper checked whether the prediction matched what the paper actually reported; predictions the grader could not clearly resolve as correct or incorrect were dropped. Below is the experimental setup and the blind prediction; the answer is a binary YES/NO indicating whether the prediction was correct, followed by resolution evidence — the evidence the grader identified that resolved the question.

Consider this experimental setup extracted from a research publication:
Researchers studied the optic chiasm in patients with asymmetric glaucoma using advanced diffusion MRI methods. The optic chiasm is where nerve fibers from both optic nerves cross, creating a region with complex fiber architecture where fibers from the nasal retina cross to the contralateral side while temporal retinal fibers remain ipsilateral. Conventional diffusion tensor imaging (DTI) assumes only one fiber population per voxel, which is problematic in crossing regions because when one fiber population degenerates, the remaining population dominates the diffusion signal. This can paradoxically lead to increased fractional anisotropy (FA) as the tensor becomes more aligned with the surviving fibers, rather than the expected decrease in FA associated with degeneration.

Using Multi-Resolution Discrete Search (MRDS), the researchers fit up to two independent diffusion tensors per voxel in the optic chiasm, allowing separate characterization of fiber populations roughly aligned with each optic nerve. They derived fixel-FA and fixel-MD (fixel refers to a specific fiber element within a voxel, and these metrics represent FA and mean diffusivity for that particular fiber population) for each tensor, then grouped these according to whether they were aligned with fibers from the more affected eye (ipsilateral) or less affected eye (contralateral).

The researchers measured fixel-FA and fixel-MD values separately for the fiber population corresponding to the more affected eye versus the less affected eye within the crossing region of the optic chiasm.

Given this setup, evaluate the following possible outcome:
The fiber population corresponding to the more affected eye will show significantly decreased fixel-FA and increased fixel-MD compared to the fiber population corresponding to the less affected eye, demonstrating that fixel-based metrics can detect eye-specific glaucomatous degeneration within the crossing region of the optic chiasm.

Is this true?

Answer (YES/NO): YES